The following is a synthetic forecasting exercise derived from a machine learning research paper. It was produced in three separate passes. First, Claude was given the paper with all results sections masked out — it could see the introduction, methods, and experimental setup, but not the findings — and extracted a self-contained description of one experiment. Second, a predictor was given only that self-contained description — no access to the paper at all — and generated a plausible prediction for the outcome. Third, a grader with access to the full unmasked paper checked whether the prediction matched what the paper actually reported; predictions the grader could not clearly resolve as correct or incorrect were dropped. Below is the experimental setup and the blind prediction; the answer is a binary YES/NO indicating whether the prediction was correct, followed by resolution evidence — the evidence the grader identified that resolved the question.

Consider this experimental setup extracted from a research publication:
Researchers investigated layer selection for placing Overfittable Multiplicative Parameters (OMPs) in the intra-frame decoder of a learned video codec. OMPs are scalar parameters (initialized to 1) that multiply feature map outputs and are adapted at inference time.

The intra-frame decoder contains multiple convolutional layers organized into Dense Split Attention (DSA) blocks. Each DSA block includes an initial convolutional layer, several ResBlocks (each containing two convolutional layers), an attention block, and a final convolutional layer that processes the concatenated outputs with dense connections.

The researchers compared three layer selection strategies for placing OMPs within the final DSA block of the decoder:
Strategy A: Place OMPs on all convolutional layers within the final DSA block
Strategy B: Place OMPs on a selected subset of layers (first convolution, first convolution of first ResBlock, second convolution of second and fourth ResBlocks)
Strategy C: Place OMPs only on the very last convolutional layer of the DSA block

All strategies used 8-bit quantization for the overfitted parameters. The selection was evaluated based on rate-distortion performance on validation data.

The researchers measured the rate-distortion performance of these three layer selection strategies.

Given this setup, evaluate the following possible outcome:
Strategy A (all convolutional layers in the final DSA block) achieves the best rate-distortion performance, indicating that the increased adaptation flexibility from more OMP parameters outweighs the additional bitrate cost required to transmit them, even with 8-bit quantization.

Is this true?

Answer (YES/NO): NO